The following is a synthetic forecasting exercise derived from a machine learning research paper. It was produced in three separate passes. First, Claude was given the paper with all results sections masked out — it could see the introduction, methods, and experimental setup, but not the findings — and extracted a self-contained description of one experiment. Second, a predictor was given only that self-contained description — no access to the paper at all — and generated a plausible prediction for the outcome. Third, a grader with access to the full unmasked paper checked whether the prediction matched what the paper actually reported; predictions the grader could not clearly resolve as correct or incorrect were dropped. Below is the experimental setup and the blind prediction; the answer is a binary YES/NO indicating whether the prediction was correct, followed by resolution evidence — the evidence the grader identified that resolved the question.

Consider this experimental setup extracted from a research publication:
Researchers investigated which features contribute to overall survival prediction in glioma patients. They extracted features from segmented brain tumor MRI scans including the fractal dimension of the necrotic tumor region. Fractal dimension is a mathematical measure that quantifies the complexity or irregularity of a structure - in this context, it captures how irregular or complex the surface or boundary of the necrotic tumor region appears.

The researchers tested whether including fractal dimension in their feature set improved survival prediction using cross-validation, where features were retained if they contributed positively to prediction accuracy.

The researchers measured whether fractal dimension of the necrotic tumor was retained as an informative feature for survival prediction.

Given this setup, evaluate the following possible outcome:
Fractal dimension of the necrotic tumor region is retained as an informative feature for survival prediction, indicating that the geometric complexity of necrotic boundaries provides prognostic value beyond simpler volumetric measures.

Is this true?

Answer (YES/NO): YES